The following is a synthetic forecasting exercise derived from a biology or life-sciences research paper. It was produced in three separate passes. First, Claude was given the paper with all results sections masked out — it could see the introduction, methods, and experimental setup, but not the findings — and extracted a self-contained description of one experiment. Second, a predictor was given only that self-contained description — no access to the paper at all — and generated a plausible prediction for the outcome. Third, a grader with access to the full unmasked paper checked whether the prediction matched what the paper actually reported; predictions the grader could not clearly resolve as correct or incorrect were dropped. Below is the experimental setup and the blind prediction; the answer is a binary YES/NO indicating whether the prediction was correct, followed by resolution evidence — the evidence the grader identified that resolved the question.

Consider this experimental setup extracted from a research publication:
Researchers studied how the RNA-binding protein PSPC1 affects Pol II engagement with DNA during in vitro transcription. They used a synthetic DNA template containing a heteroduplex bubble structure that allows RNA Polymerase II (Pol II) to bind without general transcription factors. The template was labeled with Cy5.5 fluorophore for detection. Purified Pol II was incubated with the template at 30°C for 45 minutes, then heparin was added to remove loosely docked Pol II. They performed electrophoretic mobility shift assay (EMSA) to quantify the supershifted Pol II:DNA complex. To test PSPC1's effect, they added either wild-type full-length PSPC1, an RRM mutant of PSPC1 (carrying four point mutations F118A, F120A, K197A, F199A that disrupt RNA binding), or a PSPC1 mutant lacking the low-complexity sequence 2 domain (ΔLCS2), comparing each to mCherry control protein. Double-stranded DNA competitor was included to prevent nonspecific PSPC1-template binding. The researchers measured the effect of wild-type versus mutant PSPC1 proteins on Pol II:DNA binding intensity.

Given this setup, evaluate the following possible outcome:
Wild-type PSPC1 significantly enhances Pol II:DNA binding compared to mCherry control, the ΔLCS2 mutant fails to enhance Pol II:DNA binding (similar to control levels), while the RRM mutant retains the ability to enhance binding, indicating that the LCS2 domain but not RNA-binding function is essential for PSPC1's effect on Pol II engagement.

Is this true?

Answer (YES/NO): NO